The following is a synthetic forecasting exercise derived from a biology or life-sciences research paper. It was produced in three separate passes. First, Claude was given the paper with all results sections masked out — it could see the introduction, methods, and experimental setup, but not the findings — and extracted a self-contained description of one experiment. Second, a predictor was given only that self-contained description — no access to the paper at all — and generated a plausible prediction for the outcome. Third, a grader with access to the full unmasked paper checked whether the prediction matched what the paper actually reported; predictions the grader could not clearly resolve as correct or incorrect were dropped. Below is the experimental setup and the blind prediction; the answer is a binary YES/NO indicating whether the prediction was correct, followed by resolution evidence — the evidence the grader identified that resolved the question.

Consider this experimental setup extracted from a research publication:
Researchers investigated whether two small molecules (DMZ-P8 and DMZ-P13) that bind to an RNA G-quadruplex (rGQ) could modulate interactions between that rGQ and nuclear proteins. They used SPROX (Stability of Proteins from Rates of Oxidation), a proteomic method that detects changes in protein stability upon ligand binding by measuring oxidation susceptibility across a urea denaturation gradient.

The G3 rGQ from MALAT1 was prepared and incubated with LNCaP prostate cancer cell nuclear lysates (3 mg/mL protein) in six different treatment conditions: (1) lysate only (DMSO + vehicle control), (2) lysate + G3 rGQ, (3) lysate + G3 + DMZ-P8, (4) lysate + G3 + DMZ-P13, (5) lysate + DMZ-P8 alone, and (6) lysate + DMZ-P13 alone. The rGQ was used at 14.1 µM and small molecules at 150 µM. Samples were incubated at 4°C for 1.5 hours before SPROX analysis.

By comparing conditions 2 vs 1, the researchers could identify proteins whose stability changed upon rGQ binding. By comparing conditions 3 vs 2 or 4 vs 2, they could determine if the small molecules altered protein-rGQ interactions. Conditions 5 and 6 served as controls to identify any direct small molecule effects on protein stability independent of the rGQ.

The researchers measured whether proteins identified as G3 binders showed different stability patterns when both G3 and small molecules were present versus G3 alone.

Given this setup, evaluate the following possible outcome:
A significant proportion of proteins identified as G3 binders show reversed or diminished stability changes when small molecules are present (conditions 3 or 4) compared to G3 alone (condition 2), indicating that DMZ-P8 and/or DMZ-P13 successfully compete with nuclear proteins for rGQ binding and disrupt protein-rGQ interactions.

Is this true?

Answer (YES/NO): YES